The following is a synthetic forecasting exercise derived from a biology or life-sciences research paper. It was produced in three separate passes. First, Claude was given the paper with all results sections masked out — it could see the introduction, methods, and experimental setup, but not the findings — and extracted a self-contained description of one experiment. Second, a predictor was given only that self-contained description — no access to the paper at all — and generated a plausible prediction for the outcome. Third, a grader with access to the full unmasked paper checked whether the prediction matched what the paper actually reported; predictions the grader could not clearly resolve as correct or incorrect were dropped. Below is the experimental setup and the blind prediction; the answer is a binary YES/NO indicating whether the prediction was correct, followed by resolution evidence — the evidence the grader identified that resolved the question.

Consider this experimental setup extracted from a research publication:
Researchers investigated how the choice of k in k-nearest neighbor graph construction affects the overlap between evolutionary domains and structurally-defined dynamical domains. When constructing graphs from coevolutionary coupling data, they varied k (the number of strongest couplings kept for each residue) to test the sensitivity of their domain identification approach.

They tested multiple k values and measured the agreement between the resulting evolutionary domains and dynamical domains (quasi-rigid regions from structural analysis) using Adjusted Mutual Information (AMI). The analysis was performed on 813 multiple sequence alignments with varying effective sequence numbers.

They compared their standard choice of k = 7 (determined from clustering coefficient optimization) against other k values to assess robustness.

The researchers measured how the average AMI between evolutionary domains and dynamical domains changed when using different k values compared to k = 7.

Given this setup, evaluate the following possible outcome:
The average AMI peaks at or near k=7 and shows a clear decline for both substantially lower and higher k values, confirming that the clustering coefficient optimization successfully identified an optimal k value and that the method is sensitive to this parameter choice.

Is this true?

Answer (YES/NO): NO